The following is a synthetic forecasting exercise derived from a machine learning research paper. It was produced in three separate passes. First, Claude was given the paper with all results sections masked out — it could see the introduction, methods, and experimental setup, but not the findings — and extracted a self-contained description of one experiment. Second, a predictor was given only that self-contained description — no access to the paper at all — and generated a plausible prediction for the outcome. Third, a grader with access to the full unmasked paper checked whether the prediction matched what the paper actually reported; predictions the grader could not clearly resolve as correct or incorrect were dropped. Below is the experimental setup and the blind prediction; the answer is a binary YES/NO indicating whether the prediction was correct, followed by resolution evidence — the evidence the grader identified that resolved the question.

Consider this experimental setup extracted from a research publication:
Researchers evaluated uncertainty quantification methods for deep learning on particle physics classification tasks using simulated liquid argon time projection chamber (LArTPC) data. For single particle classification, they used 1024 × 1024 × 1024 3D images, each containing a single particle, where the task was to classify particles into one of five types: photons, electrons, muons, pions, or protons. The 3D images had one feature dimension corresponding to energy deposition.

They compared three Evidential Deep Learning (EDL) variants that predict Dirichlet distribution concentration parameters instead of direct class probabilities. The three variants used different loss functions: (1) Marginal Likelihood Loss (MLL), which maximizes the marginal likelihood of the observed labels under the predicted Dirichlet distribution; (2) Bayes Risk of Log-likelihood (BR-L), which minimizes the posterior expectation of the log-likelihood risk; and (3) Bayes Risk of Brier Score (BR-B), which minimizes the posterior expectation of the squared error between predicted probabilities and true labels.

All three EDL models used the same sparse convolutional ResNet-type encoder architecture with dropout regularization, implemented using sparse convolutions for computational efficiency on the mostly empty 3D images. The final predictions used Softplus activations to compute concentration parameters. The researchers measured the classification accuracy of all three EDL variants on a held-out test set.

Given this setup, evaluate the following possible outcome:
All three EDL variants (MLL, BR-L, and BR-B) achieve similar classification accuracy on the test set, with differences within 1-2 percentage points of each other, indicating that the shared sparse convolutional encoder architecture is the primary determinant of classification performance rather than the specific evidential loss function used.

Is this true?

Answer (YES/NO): NO